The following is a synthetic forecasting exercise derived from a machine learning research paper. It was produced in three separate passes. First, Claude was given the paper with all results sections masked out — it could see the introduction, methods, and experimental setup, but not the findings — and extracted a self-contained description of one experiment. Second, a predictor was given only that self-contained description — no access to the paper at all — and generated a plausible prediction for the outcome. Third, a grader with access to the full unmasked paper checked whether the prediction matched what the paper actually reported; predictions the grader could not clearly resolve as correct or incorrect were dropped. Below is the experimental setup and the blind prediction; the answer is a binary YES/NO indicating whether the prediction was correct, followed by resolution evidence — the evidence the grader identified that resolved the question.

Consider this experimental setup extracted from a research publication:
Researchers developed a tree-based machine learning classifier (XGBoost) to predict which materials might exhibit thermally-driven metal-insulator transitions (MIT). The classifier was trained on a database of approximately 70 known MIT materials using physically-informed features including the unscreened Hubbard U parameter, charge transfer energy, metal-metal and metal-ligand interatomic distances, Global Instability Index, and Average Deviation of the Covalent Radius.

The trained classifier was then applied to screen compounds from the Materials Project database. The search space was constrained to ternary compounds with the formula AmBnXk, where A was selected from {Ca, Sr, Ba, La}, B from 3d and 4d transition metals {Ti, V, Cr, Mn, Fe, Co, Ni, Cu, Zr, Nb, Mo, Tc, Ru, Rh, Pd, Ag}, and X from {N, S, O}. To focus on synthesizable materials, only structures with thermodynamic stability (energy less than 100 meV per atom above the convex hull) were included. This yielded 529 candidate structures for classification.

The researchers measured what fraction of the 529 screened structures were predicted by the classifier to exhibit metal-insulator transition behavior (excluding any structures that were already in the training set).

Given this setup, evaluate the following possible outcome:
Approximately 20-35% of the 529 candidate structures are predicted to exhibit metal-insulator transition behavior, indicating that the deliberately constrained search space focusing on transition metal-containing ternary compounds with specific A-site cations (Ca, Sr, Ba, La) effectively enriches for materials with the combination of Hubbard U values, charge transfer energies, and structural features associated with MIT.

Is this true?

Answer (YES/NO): NO